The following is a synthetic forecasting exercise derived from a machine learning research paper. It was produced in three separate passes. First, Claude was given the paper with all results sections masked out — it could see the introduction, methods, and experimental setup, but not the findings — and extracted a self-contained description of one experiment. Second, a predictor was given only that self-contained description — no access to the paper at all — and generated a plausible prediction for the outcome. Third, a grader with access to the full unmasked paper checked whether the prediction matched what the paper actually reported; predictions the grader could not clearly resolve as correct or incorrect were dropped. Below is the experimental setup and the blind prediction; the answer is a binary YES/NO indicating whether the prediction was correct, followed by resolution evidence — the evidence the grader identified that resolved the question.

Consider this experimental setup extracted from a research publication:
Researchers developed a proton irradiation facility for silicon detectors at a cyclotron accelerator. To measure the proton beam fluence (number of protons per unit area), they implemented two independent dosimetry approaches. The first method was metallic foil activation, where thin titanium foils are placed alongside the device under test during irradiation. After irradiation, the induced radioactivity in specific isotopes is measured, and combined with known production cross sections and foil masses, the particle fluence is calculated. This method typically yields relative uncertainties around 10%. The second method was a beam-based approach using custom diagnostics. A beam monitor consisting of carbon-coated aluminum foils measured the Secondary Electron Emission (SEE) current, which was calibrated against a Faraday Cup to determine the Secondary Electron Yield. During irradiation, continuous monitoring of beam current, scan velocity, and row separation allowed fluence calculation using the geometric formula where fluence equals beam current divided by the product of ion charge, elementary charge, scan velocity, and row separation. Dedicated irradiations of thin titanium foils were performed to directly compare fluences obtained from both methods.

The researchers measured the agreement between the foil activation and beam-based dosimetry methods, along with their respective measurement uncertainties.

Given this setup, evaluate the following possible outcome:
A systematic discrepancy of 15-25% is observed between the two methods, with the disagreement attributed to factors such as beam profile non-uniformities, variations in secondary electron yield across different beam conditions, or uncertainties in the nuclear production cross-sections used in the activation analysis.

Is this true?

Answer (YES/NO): NO